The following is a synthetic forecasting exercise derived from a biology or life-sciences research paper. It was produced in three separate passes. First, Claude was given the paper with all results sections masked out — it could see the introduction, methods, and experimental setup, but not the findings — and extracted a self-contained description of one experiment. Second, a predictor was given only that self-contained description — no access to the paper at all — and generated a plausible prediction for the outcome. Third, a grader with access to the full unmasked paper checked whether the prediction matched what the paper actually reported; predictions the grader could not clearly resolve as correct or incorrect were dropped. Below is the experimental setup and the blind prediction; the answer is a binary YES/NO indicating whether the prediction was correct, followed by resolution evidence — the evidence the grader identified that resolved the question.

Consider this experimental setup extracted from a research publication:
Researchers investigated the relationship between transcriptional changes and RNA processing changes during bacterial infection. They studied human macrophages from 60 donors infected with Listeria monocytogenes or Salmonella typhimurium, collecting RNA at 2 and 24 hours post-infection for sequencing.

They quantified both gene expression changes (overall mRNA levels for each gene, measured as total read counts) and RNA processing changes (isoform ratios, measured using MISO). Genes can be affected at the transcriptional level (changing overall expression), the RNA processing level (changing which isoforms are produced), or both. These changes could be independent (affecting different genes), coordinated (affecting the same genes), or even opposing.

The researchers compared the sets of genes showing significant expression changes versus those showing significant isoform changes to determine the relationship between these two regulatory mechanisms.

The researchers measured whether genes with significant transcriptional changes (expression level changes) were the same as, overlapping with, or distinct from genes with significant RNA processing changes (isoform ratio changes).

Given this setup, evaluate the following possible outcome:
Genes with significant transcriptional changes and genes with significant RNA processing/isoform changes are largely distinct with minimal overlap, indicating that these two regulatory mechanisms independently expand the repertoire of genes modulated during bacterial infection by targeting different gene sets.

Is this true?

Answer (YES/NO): NO